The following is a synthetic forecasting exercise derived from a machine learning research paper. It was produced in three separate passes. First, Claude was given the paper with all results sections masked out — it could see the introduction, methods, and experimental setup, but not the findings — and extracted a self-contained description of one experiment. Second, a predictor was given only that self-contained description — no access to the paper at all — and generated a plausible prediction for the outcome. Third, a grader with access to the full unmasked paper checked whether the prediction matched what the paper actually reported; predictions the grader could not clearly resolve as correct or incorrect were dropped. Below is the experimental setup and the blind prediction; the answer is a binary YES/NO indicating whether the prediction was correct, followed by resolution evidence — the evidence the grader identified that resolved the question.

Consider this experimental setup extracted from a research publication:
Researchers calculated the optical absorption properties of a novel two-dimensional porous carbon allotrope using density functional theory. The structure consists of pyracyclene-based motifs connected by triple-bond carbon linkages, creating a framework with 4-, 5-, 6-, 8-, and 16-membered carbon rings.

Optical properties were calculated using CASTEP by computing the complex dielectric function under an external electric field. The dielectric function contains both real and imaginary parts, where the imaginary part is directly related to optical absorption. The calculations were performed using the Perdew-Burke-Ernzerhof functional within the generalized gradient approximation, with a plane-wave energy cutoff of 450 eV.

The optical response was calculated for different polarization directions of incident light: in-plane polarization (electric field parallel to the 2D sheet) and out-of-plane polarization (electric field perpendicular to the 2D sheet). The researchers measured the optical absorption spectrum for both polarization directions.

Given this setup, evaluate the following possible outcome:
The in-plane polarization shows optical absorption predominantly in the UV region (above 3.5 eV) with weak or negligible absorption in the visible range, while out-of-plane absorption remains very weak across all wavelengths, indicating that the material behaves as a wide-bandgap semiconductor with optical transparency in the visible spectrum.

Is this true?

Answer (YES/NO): NO